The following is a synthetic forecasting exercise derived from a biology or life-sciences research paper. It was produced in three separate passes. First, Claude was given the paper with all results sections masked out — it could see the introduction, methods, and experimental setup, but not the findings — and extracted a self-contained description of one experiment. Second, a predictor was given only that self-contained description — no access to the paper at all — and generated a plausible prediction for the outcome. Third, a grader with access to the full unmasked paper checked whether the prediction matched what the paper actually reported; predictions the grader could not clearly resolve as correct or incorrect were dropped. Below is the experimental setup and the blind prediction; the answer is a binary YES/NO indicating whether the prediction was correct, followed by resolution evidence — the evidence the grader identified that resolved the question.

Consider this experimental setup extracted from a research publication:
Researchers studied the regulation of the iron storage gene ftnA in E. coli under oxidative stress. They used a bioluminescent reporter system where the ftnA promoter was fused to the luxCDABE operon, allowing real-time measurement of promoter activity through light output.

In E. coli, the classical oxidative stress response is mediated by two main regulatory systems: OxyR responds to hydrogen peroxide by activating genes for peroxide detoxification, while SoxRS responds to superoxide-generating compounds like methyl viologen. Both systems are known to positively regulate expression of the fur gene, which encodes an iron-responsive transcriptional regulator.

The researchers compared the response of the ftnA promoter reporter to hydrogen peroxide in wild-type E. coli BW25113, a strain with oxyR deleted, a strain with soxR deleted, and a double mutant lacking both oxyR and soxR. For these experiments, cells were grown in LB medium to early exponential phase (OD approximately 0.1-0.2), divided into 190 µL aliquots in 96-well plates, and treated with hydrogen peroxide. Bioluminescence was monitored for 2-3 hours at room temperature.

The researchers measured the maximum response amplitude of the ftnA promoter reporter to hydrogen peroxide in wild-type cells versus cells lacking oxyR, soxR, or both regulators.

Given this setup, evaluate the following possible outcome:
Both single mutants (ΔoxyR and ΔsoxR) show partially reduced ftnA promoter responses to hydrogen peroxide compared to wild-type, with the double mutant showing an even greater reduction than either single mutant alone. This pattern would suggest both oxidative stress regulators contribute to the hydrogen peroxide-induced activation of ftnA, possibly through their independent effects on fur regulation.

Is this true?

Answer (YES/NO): NO